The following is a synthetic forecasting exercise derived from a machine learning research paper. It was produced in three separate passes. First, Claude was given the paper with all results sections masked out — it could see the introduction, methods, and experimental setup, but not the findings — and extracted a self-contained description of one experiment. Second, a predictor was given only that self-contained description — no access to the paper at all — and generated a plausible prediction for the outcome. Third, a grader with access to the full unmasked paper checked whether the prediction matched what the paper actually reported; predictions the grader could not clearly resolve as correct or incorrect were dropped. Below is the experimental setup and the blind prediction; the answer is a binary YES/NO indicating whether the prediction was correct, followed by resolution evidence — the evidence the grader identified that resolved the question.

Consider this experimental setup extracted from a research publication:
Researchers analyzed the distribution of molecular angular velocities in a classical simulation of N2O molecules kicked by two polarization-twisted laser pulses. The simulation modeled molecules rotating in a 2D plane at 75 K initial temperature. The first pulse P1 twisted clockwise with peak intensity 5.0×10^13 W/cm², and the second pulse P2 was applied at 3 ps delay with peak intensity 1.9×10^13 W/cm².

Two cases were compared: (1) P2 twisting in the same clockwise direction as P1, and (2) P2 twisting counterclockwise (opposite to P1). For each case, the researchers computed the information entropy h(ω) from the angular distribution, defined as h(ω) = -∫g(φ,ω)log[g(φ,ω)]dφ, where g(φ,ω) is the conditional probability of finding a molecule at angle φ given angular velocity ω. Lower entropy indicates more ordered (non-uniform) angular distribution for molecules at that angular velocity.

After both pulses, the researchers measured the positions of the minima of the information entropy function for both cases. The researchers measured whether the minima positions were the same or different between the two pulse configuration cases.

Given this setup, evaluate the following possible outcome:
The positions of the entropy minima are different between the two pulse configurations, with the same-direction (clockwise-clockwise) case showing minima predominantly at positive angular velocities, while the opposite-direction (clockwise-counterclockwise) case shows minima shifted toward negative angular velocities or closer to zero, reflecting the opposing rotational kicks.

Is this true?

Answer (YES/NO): NO